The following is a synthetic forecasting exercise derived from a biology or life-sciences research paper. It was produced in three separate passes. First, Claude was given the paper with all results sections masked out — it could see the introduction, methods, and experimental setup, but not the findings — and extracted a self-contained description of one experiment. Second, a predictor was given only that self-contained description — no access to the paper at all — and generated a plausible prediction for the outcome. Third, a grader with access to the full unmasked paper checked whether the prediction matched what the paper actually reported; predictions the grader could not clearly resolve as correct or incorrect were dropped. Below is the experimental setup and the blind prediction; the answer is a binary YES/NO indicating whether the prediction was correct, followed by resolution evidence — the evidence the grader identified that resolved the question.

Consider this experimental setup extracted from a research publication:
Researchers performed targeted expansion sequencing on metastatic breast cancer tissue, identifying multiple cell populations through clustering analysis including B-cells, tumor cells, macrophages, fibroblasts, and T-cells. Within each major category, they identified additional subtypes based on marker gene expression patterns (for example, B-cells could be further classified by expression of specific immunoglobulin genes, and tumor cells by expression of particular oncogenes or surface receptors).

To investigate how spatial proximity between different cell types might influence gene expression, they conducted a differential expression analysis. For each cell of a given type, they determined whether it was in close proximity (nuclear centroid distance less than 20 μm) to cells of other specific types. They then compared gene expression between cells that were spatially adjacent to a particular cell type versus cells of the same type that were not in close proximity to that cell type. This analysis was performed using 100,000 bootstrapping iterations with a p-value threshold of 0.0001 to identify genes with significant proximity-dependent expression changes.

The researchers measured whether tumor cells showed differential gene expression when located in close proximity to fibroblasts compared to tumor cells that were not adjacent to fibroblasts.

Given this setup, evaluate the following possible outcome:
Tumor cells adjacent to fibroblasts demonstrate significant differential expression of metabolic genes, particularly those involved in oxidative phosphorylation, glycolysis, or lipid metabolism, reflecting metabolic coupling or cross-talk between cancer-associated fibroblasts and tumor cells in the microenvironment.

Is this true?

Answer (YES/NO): NO